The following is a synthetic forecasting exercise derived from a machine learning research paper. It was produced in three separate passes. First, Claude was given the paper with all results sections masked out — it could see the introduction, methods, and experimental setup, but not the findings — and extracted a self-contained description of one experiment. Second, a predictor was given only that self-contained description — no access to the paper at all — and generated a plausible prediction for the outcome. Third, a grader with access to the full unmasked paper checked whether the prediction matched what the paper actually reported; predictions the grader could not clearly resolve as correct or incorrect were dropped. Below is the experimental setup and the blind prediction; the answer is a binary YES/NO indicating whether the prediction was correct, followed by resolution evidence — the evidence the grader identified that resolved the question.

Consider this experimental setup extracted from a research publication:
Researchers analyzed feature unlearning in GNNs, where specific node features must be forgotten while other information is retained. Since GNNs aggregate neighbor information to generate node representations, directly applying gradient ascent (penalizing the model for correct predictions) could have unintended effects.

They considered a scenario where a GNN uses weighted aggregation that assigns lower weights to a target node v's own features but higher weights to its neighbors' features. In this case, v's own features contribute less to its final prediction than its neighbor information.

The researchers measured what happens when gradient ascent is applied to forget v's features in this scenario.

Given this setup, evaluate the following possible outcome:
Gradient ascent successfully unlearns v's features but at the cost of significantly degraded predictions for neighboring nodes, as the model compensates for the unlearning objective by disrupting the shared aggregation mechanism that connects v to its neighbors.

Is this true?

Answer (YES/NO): NO